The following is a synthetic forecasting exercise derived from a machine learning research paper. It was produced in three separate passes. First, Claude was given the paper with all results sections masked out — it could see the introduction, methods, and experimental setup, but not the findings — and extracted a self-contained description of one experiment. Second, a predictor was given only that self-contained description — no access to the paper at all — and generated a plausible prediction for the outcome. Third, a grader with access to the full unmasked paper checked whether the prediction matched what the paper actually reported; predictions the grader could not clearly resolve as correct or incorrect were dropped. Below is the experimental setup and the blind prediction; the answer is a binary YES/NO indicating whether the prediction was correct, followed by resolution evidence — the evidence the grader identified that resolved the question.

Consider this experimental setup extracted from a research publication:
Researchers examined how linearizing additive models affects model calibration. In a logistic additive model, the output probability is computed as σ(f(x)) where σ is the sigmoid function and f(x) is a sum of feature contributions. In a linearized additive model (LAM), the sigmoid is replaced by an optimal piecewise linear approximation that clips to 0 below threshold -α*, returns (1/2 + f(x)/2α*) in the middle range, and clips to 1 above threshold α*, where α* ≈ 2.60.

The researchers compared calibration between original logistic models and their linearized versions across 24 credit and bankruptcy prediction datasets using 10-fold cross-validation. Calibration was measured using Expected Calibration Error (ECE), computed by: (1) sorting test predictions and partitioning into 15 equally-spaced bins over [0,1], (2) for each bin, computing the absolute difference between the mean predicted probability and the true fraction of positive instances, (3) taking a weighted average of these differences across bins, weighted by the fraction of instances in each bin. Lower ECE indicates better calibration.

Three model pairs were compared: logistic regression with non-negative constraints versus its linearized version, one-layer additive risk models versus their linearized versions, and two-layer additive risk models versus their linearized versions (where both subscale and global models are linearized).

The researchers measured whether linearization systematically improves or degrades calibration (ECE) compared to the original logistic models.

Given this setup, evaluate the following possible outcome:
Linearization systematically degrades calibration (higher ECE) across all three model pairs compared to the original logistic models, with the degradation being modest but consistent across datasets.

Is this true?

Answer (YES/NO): YES